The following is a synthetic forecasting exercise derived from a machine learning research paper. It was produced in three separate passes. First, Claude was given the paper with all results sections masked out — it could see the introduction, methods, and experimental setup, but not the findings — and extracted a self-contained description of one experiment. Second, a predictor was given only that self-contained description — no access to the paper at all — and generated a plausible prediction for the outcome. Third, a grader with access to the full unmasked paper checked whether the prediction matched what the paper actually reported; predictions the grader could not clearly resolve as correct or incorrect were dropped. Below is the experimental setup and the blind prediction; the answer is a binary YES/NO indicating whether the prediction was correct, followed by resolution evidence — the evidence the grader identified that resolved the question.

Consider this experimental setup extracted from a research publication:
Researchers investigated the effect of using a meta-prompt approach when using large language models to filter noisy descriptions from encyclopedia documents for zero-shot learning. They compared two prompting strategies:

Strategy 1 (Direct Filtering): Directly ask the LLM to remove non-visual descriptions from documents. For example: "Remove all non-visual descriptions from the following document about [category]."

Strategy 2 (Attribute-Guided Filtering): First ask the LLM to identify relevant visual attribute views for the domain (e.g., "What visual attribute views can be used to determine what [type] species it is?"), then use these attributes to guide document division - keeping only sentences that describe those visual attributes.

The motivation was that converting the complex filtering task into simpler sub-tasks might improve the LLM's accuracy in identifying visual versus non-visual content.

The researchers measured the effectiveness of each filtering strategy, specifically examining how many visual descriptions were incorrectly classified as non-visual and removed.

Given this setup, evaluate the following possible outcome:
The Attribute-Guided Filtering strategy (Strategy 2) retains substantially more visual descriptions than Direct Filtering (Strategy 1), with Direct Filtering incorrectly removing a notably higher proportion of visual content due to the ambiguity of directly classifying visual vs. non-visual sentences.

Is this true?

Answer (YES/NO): YES